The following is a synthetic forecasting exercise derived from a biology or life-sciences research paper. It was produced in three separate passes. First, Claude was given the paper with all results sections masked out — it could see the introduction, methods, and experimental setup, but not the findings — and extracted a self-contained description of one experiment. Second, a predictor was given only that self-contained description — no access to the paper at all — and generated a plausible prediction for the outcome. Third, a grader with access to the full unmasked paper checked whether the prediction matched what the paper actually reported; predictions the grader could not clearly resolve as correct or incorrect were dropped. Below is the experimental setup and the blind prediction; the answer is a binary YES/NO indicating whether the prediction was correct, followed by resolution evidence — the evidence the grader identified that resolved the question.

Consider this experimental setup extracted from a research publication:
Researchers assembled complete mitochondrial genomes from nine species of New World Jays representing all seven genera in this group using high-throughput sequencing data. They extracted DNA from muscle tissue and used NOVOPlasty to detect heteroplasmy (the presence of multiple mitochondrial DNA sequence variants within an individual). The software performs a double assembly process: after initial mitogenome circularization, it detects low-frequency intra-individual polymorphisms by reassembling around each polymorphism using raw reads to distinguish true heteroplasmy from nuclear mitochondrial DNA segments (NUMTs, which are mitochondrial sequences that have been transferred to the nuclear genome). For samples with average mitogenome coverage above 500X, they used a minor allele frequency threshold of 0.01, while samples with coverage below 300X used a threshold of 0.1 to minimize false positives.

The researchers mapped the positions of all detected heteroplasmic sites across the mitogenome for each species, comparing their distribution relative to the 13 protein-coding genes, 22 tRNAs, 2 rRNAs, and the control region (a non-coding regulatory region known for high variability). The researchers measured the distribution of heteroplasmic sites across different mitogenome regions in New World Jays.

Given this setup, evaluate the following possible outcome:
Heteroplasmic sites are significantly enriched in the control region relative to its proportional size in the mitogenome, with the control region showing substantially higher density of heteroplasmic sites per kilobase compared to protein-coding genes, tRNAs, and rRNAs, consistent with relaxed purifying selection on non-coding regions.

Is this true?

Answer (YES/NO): NO